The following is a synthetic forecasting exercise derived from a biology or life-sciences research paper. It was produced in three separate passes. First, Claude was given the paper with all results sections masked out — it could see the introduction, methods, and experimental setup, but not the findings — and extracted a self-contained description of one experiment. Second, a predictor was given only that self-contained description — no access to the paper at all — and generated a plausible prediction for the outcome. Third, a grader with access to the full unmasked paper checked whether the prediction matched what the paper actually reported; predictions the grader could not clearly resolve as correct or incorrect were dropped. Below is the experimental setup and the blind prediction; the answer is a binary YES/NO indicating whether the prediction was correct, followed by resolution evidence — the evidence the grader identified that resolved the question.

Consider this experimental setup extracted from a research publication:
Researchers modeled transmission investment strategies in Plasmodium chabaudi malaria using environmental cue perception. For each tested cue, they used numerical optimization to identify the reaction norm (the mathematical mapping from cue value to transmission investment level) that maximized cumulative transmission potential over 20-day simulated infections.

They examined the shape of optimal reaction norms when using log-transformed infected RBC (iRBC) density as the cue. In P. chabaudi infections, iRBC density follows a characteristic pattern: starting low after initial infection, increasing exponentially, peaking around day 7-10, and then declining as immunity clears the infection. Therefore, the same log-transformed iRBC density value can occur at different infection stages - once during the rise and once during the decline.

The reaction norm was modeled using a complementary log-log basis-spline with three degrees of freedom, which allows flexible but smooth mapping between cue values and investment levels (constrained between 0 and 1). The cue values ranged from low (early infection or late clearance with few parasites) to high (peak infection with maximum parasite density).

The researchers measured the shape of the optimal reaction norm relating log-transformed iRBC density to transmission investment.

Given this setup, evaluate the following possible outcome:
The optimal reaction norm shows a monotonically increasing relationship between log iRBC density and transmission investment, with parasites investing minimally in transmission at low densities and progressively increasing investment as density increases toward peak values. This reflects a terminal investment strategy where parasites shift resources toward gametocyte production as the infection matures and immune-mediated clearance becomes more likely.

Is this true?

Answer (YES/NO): NO